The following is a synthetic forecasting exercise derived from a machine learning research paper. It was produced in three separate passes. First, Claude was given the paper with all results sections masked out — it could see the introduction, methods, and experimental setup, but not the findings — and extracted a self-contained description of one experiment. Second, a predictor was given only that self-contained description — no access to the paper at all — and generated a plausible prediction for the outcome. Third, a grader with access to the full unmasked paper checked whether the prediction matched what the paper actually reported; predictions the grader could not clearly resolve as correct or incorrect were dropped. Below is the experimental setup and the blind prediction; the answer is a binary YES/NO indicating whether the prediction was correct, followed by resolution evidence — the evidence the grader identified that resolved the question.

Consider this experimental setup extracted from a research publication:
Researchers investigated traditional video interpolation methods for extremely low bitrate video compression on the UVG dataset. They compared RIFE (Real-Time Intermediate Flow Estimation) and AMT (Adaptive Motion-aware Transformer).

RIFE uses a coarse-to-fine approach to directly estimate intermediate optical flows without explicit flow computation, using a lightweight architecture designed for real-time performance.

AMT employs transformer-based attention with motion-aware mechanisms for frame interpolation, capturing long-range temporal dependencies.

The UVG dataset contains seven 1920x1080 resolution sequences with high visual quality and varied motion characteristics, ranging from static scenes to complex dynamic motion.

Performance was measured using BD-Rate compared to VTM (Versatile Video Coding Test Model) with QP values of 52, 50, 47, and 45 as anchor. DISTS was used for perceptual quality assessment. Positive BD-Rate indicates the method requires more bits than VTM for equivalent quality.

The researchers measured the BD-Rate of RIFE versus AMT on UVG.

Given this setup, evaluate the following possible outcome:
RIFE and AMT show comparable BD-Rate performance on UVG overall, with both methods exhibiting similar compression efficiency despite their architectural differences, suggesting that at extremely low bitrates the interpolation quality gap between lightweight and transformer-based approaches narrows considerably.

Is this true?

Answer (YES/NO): NO